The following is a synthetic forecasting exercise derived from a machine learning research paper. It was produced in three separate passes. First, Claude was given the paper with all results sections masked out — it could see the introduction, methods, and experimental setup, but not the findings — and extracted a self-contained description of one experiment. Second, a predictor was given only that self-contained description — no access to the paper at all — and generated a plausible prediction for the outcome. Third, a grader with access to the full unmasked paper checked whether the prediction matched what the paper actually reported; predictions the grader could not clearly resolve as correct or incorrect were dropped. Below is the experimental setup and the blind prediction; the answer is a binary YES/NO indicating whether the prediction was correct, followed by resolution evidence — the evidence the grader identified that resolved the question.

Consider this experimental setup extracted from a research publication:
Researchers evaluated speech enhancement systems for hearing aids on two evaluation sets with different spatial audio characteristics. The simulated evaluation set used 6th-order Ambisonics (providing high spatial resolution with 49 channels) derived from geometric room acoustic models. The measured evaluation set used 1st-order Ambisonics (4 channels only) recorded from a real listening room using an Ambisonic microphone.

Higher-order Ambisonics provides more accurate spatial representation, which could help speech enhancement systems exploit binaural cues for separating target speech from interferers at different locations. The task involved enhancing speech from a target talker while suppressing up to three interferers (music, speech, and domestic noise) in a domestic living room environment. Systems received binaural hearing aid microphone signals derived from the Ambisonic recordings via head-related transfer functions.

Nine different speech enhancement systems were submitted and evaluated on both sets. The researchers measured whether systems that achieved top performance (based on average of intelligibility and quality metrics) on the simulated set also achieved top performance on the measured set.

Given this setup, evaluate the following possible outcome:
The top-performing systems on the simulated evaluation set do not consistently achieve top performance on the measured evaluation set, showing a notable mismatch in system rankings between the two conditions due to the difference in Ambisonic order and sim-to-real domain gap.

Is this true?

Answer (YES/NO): YES